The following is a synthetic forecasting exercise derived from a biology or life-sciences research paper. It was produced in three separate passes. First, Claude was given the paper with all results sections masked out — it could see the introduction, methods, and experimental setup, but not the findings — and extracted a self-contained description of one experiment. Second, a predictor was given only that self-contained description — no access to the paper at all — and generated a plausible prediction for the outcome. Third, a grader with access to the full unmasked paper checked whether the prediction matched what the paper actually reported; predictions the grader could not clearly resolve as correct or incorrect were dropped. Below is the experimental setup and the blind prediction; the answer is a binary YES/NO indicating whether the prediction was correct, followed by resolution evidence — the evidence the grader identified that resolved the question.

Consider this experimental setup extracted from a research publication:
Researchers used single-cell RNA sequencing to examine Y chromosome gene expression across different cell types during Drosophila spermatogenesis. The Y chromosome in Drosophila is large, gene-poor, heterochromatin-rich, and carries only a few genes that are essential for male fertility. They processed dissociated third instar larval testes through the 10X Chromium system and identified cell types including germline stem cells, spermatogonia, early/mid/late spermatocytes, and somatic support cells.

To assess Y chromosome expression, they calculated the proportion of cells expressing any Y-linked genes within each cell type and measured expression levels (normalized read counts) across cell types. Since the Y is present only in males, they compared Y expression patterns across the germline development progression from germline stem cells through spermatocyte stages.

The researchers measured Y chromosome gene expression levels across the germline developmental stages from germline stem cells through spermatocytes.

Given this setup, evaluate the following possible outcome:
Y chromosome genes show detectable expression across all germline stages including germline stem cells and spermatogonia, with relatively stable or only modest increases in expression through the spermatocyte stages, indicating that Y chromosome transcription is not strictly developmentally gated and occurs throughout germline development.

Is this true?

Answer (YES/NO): NO